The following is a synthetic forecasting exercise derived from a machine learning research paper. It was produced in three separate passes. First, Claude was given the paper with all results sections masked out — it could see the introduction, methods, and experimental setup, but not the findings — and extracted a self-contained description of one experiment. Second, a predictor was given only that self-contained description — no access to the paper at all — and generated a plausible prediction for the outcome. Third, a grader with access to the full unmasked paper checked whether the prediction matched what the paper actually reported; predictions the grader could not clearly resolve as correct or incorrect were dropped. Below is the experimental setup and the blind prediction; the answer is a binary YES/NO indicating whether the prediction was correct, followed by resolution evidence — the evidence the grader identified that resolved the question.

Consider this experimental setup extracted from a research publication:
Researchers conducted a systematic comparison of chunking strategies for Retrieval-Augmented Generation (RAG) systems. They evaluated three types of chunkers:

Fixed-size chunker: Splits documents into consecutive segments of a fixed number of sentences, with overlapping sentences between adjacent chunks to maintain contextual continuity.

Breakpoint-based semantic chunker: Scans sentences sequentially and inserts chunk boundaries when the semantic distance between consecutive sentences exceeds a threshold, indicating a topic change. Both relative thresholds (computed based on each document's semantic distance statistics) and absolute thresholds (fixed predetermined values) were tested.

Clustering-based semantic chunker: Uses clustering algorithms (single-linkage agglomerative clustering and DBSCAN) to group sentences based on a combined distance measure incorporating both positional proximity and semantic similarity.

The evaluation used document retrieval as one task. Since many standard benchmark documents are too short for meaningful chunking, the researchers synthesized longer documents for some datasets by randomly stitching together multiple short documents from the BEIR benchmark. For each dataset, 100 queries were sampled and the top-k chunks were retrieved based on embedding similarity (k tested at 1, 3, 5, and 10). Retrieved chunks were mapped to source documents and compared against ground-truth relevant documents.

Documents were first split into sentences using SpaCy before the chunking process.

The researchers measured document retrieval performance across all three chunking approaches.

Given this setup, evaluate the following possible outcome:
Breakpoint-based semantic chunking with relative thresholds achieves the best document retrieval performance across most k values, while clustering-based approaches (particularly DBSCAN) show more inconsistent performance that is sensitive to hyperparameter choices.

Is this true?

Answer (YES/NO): NO